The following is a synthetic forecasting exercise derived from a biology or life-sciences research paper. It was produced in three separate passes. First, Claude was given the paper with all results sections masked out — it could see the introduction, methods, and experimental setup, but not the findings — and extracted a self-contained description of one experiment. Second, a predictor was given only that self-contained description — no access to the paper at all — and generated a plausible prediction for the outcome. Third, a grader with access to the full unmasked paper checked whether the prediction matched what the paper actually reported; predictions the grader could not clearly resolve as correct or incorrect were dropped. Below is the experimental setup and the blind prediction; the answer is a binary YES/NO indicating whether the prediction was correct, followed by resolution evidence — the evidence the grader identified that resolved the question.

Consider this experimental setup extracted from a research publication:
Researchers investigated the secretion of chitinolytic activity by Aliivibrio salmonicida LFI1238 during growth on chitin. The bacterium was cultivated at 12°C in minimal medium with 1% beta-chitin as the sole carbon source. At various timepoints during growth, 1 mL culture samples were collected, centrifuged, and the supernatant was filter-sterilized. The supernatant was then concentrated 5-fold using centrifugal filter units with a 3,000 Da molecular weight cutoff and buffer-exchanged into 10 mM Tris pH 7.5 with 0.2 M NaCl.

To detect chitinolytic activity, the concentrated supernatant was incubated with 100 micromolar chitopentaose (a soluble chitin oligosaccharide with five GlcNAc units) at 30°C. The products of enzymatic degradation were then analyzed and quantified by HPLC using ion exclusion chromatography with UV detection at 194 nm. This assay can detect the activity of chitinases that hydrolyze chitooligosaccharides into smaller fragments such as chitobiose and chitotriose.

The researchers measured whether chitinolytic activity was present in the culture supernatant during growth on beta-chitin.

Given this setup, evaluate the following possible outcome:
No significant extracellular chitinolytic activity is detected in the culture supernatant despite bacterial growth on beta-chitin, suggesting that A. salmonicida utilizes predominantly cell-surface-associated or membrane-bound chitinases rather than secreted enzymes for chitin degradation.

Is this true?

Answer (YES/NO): NO